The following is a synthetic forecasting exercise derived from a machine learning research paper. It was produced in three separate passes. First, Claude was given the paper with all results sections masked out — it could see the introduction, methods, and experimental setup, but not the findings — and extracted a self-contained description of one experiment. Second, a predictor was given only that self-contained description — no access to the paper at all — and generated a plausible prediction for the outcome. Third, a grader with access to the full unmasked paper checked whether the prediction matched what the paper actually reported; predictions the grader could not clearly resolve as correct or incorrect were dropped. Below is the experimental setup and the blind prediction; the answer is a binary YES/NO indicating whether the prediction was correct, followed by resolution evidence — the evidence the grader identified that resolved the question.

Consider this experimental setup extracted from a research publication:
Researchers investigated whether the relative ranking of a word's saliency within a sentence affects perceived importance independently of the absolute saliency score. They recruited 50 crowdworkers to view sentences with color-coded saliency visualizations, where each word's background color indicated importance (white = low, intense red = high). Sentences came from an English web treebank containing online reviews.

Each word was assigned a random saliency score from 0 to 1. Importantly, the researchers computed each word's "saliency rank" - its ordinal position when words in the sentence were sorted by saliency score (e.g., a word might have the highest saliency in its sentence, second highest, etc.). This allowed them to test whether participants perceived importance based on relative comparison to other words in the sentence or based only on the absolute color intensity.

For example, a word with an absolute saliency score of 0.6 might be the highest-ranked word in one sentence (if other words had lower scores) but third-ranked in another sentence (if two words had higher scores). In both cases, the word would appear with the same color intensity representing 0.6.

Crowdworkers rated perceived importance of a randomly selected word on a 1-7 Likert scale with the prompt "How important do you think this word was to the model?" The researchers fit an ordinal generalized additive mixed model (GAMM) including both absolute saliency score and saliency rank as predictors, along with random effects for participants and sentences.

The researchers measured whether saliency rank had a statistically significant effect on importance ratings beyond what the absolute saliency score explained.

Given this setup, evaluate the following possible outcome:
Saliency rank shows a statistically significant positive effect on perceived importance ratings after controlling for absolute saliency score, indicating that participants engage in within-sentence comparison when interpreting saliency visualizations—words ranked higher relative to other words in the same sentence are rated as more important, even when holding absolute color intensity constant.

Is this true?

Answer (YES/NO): YES